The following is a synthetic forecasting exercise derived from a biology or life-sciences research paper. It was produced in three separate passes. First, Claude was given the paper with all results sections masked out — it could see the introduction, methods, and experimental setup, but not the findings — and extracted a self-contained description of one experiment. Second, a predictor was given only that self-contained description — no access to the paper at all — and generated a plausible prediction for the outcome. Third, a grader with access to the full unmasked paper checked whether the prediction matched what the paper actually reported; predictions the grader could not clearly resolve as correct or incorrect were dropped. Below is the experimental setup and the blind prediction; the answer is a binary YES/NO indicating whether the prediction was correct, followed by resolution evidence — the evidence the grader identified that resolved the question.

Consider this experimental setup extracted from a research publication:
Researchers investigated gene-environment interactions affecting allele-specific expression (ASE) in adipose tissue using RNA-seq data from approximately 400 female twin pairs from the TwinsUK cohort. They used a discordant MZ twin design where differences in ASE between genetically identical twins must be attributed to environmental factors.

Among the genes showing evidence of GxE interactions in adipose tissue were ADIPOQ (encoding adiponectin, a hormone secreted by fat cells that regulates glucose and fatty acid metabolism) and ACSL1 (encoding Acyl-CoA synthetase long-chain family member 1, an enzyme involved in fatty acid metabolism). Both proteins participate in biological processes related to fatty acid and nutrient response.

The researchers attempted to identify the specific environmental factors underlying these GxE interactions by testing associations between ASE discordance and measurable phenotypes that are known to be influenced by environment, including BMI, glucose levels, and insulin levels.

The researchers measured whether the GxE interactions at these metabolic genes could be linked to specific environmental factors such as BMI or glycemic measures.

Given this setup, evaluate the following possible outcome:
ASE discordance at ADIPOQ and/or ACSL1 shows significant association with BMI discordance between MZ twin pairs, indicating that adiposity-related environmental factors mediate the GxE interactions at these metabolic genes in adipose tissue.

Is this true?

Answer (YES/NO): NO